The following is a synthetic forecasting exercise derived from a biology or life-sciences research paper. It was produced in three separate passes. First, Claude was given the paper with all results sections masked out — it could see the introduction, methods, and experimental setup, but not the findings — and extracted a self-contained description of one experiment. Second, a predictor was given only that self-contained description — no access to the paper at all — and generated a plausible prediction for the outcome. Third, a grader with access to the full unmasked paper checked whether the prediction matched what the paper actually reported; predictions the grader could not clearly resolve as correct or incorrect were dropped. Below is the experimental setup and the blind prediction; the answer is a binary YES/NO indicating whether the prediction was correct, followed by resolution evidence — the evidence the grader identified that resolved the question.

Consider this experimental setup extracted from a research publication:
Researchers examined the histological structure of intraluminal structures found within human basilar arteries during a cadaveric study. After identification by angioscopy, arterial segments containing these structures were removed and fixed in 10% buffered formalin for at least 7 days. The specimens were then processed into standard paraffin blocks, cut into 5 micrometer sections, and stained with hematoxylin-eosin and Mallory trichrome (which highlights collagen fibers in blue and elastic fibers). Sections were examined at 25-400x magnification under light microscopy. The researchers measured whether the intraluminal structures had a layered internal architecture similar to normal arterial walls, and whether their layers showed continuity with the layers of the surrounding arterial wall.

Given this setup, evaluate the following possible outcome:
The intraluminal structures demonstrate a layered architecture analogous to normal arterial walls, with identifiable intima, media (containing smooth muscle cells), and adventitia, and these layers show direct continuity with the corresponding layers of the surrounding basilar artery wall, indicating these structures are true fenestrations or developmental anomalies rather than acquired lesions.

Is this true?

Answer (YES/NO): YES